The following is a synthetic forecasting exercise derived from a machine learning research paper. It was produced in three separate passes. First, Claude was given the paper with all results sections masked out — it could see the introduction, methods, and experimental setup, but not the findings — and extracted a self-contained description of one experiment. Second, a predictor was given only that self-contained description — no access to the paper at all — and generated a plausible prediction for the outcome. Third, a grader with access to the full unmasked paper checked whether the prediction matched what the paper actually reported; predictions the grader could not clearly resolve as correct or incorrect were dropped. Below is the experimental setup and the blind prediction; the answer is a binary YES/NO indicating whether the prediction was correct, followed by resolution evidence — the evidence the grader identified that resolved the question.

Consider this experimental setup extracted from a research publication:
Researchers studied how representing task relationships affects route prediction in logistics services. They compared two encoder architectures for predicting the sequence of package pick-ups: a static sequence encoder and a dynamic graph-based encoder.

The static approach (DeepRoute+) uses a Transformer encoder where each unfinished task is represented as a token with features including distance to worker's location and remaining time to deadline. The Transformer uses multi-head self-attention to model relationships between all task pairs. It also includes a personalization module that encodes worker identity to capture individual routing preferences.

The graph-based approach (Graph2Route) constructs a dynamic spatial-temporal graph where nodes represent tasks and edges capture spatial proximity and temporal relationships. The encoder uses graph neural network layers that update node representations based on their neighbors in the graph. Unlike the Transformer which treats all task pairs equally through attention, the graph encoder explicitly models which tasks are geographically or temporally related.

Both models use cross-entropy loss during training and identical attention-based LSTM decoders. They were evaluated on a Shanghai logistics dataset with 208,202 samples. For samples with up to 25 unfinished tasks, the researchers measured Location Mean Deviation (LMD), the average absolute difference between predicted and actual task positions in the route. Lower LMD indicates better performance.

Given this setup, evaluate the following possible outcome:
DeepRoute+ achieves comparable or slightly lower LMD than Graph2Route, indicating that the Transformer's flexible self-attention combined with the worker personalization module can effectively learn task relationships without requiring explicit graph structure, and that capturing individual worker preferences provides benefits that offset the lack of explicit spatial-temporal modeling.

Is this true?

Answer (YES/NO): NO